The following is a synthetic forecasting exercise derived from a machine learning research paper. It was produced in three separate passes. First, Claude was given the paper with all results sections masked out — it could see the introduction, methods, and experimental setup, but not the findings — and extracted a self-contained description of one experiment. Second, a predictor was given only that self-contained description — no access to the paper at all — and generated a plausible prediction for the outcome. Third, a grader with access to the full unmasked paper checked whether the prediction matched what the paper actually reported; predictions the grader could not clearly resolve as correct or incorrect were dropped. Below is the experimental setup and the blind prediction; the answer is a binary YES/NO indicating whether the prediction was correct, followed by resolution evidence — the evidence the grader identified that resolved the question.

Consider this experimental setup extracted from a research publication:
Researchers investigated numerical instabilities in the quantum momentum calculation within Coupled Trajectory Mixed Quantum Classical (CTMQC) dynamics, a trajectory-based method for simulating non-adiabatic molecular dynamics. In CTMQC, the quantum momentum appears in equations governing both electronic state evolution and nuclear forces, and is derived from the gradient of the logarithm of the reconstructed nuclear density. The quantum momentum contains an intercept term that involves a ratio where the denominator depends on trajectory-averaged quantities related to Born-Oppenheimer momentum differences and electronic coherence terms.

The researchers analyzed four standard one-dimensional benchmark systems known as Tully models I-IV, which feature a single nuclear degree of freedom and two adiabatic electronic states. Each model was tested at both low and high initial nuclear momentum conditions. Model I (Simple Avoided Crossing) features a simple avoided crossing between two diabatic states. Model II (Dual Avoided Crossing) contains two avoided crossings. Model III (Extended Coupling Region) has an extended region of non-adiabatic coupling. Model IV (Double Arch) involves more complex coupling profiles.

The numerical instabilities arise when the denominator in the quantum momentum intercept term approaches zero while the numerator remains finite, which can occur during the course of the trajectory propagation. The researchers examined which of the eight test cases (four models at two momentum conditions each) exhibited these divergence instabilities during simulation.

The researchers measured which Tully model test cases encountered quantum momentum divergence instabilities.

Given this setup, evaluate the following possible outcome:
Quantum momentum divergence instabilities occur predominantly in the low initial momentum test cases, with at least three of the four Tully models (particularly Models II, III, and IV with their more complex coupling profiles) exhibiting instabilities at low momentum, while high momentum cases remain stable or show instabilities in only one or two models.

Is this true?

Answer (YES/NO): NO